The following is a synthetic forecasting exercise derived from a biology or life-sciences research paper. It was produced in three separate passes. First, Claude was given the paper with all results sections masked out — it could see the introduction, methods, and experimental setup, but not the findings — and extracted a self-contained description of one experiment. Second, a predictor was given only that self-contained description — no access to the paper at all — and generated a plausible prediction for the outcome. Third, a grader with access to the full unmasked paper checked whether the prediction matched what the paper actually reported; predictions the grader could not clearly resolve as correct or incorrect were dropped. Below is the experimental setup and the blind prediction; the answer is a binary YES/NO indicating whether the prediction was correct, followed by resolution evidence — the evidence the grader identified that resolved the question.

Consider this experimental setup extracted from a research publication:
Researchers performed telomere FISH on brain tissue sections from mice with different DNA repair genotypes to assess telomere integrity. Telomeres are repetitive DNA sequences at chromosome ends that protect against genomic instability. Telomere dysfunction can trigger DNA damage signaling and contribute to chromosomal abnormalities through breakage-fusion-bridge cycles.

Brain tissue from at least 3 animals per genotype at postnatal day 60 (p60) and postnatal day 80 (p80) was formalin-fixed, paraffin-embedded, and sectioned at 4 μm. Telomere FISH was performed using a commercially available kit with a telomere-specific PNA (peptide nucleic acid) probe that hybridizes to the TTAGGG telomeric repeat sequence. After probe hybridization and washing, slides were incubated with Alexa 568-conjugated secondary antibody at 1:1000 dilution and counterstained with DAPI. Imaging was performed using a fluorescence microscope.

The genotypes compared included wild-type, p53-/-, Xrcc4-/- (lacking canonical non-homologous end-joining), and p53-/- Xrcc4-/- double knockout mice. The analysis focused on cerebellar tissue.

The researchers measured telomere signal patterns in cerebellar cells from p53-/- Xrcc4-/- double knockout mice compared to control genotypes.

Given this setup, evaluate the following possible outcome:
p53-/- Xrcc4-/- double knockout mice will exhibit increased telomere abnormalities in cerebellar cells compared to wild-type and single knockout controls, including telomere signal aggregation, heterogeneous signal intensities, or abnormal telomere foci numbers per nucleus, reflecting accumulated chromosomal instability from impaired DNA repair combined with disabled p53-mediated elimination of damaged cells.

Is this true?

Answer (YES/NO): NO